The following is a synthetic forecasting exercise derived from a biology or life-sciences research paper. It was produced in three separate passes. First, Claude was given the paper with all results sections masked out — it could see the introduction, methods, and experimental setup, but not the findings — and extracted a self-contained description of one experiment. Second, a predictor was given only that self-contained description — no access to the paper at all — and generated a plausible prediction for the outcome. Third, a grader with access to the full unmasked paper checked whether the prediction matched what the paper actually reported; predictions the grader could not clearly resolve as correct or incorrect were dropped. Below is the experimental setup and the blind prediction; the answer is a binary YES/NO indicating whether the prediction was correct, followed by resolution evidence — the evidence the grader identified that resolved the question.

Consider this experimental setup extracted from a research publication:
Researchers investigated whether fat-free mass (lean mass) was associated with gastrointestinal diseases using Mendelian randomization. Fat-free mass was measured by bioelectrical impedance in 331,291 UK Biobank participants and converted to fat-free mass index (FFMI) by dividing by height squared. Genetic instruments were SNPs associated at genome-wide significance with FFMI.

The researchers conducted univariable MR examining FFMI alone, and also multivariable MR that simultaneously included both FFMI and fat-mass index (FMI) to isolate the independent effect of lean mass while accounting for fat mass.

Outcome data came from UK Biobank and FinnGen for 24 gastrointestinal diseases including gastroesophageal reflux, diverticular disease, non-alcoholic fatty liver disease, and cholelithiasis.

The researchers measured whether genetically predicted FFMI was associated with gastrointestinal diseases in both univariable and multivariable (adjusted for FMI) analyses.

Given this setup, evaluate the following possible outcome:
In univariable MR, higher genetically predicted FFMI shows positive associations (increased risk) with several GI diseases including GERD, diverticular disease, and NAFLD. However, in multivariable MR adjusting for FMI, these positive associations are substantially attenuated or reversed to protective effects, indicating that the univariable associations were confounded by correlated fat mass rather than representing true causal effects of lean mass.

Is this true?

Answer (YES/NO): NO